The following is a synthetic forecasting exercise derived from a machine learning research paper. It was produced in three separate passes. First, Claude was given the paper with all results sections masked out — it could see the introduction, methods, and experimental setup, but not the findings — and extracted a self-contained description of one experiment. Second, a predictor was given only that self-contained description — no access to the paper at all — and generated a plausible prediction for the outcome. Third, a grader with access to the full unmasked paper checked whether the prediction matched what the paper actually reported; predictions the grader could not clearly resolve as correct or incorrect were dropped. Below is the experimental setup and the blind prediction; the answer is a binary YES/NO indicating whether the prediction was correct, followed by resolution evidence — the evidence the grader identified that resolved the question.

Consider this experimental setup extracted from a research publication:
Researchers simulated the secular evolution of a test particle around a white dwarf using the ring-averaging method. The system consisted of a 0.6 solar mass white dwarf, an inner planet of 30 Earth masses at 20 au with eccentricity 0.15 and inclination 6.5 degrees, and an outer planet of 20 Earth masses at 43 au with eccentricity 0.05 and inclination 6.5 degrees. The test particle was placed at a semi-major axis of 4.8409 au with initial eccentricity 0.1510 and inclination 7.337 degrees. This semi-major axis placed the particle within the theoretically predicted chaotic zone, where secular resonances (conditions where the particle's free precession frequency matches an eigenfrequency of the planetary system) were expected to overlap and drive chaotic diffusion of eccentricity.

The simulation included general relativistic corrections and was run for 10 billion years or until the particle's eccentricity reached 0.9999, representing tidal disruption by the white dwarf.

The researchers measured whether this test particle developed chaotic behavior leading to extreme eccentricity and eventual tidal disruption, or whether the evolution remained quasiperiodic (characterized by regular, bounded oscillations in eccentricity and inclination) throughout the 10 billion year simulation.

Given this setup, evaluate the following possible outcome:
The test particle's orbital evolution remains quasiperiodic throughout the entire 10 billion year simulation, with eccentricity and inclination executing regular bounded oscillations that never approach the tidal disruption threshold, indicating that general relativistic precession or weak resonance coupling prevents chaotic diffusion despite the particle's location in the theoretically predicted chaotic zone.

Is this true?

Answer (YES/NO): YES